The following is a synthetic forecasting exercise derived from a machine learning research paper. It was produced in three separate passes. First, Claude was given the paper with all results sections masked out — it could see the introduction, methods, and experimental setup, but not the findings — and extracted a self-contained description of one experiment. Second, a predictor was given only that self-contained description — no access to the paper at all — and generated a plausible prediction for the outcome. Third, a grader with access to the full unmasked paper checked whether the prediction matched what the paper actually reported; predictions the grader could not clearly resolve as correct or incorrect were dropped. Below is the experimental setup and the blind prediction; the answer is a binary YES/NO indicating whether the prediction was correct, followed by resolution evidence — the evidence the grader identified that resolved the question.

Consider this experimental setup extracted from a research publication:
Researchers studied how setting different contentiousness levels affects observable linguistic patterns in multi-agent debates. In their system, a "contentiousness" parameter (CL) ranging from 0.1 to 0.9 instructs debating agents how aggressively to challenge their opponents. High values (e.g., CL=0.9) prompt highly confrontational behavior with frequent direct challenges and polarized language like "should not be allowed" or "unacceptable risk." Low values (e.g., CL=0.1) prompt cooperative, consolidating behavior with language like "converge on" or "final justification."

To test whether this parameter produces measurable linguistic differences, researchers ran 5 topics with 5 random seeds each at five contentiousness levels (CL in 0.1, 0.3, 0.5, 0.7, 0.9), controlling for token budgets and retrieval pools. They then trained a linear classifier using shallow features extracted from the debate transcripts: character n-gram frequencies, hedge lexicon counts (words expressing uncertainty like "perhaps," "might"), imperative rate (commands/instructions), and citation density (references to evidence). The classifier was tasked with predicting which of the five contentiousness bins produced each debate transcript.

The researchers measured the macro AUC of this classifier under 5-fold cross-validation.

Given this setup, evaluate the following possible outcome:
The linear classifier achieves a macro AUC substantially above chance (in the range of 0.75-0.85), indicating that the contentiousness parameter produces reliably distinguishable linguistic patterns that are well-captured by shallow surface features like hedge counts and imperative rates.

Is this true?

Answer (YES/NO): YES